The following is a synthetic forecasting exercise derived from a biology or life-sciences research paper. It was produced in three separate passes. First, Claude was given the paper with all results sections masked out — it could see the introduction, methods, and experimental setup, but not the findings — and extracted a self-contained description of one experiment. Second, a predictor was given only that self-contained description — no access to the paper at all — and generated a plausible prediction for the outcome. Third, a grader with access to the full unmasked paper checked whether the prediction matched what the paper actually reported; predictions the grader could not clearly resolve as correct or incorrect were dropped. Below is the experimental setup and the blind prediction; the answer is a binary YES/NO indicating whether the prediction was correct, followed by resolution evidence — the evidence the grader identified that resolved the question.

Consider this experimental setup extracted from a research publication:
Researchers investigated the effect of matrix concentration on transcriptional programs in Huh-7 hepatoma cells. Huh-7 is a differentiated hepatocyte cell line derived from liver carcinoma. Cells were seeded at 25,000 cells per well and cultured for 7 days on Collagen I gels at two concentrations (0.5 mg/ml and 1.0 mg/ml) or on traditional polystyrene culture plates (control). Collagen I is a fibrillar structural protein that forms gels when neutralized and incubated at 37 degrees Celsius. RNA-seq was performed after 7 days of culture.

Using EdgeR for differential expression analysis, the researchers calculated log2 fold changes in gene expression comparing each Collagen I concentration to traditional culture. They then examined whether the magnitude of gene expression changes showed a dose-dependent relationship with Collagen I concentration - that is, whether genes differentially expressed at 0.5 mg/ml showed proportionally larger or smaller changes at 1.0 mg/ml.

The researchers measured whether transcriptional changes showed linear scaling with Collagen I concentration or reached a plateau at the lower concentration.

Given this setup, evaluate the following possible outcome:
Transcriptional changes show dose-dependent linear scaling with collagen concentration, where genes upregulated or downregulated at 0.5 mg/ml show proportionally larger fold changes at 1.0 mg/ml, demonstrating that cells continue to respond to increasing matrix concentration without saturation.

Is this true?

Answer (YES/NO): YES